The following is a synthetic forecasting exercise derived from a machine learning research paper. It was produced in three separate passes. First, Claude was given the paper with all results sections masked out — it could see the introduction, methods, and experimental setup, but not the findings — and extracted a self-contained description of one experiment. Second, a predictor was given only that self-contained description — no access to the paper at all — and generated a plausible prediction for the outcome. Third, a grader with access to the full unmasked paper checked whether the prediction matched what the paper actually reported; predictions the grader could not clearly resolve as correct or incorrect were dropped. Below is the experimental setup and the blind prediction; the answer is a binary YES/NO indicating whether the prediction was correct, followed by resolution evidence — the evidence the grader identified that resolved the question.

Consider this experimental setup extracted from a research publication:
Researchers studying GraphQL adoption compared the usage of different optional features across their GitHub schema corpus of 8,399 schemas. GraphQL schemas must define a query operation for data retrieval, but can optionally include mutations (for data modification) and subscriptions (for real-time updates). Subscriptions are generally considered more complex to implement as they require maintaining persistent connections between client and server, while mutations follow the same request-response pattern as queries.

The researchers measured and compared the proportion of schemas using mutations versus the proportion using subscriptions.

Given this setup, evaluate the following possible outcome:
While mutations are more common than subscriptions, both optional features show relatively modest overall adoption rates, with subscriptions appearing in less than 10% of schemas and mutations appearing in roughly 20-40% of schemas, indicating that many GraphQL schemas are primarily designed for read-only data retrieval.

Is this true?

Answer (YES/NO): NO